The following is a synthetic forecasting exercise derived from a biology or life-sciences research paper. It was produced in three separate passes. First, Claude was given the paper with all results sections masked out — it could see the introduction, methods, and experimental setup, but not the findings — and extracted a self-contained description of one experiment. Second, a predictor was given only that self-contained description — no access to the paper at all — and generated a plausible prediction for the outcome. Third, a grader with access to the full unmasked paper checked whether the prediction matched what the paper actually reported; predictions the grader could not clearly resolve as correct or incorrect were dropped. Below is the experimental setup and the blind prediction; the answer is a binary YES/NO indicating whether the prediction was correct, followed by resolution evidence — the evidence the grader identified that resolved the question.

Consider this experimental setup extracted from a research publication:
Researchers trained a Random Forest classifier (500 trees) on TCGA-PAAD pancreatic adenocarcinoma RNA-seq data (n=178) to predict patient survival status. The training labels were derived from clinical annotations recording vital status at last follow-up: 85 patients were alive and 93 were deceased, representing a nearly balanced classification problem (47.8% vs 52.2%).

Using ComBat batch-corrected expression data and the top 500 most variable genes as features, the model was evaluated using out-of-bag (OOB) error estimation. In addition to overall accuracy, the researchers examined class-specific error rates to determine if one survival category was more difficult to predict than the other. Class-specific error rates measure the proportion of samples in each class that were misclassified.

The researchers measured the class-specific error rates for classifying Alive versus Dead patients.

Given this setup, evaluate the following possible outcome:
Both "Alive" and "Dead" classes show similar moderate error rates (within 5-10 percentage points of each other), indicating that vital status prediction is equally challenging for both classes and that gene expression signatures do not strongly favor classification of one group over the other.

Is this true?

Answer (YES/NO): NO